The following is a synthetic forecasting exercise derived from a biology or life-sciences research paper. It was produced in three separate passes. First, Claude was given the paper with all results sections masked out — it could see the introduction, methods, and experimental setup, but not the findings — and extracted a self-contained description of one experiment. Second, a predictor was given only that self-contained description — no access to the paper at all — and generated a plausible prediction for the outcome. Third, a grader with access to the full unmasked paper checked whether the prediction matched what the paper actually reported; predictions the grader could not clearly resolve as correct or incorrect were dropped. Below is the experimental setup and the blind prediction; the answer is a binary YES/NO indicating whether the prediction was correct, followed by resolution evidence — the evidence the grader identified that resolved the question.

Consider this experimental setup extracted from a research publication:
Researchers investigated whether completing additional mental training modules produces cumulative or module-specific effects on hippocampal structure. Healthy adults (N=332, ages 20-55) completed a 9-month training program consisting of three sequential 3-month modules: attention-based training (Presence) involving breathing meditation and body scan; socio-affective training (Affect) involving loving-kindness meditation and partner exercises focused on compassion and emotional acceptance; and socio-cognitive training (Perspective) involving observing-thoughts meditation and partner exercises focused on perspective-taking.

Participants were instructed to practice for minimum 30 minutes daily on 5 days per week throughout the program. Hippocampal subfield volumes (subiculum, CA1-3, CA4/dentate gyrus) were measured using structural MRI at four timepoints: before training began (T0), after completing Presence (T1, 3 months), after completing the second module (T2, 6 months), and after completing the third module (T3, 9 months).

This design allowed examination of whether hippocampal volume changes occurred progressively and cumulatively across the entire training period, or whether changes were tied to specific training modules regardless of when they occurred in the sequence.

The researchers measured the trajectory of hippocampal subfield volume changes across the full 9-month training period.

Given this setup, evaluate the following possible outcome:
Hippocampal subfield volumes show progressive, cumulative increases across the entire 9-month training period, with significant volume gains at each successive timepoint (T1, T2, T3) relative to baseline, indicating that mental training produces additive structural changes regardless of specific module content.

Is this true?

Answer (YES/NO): NO